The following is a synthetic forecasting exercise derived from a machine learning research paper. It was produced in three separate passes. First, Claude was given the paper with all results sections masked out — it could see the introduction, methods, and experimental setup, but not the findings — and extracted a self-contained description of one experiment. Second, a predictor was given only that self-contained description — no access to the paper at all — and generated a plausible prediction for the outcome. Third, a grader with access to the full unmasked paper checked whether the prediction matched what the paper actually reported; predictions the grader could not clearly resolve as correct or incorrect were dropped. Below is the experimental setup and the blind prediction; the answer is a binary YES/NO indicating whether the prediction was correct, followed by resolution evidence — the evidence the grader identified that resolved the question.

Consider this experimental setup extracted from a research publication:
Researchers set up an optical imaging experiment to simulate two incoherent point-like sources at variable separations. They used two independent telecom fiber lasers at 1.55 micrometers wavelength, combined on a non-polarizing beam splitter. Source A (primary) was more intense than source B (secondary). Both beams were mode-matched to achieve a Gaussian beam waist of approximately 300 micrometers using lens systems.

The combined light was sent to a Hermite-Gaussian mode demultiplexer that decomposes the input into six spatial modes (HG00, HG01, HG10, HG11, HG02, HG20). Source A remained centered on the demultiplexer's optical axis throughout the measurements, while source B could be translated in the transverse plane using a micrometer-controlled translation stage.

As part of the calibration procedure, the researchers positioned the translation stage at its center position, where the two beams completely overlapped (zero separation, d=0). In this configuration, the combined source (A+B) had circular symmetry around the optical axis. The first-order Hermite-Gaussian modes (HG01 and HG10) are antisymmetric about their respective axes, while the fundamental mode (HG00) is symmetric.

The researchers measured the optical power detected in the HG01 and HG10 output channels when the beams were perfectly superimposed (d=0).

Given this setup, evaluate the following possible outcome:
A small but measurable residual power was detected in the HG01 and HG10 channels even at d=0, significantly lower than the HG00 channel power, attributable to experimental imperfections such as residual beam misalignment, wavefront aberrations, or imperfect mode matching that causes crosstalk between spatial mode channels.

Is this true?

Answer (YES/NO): YES